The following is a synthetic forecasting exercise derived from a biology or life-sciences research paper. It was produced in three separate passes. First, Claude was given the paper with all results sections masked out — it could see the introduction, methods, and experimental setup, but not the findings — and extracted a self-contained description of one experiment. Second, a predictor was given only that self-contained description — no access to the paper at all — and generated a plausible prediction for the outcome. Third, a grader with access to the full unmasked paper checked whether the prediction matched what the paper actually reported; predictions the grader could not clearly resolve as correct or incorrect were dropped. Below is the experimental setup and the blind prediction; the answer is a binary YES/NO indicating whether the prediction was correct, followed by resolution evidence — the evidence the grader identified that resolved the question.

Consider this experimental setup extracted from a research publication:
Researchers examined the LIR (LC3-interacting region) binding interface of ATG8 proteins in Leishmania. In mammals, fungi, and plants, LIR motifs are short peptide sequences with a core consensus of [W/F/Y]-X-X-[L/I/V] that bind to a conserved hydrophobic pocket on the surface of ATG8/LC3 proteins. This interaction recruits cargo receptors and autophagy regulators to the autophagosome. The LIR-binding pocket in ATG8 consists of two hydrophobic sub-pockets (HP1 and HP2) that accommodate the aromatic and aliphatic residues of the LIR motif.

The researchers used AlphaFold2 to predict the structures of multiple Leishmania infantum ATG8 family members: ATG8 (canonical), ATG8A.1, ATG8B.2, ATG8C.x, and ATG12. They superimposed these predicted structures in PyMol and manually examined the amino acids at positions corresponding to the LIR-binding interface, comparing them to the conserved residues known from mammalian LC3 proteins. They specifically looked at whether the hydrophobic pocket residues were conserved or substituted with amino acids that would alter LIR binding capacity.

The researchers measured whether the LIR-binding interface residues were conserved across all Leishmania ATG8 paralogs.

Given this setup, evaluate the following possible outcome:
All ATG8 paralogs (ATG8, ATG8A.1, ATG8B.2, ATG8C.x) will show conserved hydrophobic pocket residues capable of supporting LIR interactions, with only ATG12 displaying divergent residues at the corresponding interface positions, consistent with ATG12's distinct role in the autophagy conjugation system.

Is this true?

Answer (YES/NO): NO